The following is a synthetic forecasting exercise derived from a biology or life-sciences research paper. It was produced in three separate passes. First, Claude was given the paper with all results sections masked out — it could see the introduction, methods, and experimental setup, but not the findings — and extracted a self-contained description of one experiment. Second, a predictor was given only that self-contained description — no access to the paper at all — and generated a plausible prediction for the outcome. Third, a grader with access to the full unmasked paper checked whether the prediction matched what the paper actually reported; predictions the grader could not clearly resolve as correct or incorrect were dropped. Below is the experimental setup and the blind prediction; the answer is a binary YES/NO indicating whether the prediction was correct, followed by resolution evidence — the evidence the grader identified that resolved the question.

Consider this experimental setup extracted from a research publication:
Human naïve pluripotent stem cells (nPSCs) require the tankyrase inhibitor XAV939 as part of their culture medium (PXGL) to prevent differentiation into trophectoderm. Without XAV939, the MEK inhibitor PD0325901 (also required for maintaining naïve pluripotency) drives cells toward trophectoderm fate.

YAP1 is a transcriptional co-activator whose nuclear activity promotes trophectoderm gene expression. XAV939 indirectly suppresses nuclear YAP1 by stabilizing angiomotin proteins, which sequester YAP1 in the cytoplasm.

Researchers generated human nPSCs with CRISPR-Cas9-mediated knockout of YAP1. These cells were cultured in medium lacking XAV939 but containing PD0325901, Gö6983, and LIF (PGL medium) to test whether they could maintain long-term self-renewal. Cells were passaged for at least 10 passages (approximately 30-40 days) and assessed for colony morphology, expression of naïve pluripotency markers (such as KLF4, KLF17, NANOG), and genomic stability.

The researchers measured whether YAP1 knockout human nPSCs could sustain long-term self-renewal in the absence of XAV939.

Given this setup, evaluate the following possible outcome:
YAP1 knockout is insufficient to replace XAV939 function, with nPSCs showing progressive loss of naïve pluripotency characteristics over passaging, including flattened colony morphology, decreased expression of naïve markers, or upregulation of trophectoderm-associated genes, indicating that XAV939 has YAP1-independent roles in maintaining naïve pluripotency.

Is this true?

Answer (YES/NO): NO